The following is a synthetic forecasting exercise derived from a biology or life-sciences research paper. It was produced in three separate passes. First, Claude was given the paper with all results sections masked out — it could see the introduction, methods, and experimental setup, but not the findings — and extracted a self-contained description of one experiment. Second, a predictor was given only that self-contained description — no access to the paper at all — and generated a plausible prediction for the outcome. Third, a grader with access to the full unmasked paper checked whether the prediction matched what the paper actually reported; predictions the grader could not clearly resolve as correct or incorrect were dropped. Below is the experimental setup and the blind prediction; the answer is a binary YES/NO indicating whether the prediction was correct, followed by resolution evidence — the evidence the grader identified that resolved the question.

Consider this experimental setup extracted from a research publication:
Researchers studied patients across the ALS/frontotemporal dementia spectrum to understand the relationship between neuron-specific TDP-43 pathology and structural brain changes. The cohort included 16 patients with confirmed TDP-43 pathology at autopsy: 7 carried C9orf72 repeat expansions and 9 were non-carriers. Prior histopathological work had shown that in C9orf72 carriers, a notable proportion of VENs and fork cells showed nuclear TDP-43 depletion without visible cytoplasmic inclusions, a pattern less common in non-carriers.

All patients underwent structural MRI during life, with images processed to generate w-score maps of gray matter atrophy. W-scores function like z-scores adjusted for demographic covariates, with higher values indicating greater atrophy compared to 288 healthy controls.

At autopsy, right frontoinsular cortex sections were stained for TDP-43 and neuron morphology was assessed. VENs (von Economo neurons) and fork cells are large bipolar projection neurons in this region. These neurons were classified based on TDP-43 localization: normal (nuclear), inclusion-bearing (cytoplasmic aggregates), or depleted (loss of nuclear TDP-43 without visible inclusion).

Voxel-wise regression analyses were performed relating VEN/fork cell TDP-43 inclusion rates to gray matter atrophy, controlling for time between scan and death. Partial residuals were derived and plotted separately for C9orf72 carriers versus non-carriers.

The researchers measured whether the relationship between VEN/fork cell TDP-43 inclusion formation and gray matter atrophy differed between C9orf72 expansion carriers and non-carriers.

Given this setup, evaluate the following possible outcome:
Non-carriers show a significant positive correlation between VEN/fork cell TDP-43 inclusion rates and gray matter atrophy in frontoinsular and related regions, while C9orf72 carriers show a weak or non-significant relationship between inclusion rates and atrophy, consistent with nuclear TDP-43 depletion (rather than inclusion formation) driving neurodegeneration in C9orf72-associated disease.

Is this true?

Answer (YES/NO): YES